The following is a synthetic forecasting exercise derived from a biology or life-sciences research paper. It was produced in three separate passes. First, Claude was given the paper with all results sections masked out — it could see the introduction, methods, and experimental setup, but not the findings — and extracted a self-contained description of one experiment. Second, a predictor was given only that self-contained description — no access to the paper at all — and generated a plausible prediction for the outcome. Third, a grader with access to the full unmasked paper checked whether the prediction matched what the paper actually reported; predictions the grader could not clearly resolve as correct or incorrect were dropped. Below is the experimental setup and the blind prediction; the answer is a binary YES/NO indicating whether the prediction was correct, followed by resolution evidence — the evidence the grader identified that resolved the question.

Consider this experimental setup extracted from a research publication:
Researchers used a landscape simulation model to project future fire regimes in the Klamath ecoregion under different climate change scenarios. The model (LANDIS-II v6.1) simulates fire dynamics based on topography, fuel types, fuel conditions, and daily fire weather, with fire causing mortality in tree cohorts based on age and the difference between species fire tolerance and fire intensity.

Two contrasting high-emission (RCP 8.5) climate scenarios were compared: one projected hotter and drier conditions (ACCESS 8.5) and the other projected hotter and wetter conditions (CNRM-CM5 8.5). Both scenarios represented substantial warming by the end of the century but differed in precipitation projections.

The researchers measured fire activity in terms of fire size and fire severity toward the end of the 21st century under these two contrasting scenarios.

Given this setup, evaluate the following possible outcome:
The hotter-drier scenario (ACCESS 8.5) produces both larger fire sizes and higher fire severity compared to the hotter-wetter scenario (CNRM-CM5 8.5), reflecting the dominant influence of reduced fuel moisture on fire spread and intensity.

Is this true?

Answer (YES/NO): NO